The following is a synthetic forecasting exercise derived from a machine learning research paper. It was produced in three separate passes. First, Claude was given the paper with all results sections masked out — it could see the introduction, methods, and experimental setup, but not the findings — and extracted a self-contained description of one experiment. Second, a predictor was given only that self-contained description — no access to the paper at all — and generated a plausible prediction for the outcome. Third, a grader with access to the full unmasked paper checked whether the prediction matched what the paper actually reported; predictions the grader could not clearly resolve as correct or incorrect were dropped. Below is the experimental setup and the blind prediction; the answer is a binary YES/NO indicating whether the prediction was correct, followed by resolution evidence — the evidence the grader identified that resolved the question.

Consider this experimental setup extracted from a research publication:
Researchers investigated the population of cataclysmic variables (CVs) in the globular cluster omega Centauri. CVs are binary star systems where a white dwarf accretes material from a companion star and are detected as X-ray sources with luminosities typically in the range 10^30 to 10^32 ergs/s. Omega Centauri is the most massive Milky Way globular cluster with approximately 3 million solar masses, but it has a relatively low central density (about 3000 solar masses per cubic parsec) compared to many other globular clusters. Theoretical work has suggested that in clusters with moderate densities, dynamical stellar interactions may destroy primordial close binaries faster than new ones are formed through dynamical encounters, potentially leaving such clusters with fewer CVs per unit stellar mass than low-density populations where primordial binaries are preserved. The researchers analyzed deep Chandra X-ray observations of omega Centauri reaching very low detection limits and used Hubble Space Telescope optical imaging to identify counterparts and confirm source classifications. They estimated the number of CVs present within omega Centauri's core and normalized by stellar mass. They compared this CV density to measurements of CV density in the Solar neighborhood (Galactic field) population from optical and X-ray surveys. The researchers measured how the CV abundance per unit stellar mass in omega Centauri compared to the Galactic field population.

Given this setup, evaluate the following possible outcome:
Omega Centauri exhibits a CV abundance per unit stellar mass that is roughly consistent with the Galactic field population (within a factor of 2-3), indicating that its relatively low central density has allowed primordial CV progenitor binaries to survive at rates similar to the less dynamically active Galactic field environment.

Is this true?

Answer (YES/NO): NO